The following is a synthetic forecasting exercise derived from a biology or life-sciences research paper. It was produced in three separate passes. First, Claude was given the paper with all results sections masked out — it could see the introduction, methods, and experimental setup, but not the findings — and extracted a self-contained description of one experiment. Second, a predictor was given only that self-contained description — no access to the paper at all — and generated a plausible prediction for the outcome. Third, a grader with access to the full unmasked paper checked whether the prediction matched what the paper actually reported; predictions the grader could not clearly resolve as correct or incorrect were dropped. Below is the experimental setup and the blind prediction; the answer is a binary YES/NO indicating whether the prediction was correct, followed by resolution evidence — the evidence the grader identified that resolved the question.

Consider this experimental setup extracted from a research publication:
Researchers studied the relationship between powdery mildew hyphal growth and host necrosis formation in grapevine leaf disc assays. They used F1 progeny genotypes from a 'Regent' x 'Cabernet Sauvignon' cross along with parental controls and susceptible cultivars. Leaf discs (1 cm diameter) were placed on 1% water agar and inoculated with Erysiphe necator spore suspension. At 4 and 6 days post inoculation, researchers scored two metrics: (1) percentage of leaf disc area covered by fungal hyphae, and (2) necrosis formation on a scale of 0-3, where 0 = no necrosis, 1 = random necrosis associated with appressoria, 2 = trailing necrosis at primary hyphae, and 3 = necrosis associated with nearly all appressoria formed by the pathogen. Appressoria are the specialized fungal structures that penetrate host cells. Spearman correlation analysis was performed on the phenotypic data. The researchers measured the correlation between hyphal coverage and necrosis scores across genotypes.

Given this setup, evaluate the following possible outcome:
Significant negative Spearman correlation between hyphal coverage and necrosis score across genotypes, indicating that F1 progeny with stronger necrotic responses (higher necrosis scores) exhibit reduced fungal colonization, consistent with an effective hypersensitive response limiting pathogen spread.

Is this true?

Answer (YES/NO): YES